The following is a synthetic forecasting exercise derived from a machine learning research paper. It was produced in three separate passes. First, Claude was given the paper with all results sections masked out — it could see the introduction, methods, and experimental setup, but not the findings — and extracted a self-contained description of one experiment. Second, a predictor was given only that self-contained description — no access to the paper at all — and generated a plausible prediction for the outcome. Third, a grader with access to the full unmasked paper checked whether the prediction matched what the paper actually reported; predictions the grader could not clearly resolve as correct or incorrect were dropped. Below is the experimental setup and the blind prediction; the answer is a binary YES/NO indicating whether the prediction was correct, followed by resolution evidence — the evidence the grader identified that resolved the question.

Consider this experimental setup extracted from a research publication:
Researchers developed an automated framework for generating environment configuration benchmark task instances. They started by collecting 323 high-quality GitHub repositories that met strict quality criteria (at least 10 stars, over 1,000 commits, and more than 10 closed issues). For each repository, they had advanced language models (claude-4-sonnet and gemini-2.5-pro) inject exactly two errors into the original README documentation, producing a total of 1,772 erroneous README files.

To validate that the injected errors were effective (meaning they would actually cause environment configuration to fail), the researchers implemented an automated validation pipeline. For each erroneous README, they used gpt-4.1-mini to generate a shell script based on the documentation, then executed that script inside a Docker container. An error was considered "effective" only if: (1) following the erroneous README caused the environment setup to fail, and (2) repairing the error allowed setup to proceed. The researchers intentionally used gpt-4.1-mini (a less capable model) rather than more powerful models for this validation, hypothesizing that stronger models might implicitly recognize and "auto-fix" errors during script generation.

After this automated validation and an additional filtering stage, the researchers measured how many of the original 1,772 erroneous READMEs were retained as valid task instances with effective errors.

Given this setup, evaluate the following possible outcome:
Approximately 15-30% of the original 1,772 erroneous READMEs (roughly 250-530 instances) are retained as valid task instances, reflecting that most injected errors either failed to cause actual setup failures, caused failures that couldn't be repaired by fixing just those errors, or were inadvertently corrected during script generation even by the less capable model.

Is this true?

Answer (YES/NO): NO